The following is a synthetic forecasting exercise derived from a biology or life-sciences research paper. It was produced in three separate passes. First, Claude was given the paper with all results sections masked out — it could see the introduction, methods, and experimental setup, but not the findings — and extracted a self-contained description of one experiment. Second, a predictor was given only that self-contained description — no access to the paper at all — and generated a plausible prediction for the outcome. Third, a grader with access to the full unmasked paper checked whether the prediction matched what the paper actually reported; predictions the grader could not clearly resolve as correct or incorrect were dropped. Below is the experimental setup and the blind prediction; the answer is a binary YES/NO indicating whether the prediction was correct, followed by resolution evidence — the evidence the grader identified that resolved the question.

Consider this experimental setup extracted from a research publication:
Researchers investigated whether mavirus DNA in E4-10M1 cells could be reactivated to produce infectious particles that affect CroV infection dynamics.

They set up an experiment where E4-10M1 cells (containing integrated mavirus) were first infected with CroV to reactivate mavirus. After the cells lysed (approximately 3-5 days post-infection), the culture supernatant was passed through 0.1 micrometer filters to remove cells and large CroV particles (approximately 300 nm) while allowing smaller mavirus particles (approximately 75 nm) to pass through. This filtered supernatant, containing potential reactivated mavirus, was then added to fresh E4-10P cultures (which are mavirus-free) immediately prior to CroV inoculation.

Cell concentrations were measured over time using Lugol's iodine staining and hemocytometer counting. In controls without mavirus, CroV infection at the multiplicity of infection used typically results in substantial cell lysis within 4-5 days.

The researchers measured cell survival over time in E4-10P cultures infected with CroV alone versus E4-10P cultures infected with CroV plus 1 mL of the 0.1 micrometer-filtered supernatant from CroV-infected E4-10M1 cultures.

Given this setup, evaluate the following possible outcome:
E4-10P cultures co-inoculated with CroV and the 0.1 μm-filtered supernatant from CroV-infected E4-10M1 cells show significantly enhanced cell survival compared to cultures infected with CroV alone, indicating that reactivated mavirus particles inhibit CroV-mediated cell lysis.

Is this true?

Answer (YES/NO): YES